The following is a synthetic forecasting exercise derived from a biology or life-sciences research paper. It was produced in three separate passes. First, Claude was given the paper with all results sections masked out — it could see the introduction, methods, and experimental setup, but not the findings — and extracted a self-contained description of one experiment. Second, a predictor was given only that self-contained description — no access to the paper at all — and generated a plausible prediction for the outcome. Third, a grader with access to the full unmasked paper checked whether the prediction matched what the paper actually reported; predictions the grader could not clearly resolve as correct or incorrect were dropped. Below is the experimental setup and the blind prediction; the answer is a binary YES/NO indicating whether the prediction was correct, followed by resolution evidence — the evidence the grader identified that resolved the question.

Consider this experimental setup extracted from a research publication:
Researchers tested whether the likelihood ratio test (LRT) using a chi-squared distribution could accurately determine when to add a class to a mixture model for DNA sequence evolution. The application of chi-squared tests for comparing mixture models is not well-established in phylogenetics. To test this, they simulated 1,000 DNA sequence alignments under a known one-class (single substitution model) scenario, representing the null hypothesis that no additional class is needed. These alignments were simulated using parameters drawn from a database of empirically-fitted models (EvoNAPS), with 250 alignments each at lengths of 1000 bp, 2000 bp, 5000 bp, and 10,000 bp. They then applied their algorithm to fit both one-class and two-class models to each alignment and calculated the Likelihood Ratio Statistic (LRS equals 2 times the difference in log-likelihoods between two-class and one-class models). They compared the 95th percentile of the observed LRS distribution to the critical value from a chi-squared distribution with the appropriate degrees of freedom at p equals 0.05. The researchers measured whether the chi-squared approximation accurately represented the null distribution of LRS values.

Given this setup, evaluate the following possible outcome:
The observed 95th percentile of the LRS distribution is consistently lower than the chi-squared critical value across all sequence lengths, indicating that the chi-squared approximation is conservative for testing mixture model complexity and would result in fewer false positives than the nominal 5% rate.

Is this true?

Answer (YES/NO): NO